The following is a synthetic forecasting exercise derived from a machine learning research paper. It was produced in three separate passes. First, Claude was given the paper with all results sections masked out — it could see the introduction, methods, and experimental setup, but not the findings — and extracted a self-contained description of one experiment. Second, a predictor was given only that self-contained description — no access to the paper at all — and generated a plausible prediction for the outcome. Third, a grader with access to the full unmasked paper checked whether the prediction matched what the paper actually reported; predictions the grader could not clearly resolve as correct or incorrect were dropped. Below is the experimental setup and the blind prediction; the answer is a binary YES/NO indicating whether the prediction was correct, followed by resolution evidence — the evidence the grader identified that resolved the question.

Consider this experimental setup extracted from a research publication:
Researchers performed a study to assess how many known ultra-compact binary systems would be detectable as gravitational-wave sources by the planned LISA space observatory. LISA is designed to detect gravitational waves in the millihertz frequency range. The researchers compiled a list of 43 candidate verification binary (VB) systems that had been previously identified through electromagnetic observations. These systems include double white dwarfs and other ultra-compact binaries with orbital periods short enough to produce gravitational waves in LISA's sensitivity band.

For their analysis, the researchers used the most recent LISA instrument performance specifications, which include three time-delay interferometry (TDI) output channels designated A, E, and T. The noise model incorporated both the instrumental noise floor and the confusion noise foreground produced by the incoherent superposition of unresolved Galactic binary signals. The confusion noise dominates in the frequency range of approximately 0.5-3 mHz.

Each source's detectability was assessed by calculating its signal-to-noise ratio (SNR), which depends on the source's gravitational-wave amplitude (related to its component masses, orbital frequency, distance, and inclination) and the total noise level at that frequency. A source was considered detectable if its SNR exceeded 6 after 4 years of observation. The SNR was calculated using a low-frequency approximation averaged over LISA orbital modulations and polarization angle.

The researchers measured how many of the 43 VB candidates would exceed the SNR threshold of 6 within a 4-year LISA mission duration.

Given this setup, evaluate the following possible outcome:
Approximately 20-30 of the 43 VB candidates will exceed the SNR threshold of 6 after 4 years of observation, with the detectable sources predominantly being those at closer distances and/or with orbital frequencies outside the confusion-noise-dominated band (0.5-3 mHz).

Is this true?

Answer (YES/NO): YES